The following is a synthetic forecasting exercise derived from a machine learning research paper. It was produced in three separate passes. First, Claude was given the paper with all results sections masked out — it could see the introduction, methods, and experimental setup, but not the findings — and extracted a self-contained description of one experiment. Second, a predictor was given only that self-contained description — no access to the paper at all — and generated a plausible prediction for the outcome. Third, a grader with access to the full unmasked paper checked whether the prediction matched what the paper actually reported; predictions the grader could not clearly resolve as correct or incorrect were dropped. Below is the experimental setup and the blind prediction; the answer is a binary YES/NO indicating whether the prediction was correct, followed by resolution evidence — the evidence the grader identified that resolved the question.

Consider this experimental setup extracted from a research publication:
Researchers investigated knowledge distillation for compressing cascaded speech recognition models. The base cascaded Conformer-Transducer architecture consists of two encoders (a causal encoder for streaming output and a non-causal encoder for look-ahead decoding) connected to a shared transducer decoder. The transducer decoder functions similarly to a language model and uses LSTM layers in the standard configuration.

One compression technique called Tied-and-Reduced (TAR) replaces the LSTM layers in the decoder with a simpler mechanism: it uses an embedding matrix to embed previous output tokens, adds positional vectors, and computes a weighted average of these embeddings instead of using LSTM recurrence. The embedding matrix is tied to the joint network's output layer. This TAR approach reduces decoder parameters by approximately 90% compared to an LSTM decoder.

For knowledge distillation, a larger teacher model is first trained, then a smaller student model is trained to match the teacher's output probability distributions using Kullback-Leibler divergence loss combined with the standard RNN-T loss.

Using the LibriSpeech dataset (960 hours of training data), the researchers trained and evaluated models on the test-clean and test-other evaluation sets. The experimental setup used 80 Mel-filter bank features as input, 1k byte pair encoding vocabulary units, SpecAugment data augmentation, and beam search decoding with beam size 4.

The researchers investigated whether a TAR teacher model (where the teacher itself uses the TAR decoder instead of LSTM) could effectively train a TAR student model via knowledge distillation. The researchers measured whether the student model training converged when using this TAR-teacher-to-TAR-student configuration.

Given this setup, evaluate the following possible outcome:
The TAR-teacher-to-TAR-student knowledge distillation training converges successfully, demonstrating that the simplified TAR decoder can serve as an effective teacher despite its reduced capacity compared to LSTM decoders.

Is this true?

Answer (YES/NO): NO